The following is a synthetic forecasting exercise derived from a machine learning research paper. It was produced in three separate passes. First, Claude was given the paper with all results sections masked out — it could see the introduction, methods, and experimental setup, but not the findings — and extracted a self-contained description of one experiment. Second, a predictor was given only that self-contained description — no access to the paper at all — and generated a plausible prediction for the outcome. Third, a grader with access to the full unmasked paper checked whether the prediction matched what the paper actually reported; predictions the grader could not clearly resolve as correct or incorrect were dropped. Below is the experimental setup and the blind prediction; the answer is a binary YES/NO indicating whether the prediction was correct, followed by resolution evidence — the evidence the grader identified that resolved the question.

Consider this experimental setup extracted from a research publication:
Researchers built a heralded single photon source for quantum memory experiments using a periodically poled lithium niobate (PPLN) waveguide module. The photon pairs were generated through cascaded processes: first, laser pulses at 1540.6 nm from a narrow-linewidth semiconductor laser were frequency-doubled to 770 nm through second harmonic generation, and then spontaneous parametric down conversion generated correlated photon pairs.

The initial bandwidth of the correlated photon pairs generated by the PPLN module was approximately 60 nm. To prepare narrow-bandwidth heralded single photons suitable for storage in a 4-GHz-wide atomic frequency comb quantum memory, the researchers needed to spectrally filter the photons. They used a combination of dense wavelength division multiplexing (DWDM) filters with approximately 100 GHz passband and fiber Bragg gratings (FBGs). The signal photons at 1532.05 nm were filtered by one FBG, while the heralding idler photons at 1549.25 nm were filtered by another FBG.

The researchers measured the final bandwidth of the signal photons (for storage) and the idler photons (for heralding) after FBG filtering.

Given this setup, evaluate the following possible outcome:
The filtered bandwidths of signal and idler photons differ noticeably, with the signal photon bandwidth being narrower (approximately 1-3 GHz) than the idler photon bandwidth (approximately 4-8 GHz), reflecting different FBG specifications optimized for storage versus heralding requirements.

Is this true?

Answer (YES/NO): NO